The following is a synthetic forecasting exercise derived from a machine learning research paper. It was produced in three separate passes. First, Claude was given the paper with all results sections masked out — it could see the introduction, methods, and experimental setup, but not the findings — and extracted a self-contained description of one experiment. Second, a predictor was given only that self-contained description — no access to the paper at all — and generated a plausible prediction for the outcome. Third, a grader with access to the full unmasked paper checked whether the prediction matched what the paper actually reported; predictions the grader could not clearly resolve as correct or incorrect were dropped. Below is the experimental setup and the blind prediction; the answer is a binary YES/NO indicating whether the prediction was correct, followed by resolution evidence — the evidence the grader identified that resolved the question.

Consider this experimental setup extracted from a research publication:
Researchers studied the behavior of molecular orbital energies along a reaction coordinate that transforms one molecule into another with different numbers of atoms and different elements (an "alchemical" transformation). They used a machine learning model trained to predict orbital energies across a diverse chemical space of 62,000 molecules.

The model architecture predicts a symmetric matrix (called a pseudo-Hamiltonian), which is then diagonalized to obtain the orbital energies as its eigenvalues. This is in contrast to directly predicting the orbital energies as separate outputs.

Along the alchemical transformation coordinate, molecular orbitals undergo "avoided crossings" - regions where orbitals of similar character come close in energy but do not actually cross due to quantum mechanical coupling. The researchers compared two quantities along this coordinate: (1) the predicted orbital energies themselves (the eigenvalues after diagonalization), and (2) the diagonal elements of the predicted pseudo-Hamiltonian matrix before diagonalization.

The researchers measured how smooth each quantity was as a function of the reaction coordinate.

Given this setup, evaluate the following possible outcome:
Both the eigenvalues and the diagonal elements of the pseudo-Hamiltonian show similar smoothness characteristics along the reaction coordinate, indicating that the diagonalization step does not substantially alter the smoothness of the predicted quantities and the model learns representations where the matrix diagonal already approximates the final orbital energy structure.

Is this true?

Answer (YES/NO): NO